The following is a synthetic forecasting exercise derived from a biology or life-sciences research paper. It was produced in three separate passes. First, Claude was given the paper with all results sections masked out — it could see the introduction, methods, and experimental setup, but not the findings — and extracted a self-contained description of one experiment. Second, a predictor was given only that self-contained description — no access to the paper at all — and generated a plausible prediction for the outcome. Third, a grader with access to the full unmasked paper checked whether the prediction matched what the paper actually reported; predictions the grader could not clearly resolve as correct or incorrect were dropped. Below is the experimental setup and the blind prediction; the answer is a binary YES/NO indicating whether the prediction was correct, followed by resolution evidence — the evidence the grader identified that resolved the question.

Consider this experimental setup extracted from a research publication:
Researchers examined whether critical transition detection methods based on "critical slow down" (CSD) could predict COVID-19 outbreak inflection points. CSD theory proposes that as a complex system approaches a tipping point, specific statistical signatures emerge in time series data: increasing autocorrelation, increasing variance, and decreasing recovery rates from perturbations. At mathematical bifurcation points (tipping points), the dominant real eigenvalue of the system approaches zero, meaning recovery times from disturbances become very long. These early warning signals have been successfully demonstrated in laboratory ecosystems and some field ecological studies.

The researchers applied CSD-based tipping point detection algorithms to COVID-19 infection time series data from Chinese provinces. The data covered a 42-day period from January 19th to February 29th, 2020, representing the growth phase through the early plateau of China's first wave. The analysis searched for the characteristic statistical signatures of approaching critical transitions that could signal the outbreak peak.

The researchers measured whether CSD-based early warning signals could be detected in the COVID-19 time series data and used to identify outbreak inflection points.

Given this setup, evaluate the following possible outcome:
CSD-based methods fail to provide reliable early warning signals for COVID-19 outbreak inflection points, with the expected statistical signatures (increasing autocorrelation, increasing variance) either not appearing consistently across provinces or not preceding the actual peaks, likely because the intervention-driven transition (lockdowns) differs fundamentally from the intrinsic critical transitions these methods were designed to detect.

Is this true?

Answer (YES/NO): NO